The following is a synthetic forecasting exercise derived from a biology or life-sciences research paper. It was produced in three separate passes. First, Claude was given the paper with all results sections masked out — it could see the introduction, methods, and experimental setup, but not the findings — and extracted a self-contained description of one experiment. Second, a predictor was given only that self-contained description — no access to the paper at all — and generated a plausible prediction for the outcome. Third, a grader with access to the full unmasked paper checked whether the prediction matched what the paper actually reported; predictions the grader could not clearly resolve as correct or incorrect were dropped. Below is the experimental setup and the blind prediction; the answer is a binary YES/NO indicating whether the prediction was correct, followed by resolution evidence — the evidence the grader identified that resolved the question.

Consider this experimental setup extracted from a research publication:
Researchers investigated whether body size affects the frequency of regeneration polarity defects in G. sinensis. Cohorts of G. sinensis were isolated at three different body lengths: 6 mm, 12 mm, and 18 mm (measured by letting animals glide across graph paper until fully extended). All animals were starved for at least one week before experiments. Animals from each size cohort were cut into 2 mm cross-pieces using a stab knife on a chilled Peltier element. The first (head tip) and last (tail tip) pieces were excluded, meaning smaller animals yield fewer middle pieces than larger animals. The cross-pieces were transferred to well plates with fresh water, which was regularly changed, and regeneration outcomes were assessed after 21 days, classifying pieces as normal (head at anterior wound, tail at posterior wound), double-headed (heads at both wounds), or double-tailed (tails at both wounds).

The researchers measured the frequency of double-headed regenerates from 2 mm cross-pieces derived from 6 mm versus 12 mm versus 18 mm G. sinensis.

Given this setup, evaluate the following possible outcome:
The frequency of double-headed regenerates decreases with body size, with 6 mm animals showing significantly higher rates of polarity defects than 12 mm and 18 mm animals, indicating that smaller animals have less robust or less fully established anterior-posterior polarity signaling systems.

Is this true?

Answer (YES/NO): NO